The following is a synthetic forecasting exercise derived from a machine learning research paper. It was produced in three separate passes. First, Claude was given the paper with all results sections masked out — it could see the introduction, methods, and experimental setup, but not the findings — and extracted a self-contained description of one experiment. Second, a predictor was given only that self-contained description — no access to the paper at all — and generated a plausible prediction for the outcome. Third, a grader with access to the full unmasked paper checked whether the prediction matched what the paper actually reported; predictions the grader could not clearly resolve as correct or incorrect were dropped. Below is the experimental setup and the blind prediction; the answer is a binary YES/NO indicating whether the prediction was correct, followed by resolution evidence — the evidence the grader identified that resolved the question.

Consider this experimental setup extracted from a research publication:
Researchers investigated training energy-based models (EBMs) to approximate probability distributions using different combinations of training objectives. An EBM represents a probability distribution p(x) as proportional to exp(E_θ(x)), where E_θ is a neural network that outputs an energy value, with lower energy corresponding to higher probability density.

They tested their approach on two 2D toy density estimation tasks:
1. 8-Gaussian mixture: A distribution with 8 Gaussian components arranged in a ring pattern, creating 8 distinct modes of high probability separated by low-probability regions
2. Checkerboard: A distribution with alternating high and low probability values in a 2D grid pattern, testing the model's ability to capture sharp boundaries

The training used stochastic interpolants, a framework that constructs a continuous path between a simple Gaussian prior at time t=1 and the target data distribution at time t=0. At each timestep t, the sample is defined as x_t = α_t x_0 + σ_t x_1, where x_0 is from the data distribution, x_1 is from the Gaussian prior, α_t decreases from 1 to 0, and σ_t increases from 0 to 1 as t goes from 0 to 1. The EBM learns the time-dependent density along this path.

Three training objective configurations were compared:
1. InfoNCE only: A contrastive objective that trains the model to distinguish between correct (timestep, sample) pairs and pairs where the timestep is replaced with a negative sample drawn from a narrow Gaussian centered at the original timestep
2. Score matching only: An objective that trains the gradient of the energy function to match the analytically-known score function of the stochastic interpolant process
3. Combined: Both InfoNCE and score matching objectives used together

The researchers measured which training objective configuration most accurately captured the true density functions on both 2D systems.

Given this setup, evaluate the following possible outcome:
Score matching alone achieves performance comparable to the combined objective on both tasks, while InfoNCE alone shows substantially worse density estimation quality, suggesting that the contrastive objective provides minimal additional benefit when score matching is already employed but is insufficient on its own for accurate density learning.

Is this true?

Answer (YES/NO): NO